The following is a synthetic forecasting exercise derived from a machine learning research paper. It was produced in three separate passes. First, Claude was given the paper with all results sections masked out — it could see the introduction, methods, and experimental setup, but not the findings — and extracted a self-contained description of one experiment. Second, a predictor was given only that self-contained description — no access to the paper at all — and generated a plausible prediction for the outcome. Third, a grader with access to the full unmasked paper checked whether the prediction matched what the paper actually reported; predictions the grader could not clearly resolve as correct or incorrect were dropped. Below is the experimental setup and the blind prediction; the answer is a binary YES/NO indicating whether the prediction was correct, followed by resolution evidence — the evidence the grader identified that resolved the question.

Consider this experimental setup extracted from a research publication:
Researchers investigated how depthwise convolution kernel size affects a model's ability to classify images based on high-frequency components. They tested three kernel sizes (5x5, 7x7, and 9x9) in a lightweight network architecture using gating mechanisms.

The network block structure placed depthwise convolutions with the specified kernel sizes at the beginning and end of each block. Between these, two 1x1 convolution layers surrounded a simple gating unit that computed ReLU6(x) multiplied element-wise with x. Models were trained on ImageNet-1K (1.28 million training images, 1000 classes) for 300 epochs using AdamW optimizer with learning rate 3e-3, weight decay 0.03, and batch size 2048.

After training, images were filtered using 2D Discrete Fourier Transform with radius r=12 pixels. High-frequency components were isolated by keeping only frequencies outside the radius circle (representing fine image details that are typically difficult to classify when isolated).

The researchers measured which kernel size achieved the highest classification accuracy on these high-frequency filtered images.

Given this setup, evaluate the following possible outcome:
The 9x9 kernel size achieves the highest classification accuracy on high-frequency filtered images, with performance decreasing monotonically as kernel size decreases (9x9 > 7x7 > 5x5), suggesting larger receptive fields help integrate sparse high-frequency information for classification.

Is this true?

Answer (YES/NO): NO